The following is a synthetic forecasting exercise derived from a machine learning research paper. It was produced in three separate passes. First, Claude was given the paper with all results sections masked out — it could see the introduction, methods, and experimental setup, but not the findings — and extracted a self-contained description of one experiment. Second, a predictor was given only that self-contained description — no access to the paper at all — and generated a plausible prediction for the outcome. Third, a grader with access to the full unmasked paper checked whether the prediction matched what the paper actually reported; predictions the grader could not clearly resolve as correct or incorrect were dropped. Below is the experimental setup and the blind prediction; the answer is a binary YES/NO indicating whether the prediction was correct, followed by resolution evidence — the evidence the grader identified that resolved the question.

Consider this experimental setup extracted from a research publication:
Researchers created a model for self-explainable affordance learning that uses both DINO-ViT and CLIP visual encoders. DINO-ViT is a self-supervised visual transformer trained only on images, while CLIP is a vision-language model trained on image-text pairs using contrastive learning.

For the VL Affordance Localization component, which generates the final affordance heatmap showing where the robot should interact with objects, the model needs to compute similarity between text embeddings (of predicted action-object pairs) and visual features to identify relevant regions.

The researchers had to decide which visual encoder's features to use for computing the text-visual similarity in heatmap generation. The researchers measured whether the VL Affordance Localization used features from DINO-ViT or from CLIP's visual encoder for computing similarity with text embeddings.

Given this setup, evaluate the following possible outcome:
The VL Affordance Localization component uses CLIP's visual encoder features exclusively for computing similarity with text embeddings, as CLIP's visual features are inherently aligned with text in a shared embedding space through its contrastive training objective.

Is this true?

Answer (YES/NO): YES